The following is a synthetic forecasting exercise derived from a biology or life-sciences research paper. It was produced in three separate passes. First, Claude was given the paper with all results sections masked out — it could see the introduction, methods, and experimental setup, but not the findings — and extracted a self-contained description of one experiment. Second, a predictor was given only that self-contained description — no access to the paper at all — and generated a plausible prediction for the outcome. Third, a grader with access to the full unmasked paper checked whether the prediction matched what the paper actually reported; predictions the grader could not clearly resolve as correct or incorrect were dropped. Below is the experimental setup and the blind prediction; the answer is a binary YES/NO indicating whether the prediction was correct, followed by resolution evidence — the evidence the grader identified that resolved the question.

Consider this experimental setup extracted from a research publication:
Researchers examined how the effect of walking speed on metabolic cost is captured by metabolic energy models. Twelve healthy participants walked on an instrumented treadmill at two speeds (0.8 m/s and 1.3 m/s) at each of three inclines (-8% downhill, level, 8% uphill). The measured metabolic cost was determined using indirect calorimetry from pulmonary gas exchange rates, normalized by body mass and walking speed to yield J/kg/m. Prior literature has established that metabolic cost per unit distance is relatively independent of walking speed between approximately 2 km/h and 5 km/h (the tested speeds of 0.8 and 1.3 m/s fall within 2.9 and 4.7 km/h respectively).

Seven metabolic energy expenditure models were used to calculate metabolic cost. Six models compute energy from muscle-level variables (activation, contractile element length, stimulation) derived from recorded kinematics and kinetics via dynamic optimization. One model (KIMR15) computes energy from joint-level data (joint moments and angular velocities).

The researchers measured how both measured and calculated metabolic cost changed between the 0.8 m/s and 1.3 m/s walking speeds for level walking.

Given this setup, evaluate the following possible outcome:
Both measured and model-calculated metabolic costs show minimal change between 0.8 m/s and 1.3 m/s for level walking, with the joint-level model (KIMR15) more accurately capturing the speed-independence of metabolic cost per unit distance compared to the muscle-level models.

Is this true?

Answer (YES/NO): NO